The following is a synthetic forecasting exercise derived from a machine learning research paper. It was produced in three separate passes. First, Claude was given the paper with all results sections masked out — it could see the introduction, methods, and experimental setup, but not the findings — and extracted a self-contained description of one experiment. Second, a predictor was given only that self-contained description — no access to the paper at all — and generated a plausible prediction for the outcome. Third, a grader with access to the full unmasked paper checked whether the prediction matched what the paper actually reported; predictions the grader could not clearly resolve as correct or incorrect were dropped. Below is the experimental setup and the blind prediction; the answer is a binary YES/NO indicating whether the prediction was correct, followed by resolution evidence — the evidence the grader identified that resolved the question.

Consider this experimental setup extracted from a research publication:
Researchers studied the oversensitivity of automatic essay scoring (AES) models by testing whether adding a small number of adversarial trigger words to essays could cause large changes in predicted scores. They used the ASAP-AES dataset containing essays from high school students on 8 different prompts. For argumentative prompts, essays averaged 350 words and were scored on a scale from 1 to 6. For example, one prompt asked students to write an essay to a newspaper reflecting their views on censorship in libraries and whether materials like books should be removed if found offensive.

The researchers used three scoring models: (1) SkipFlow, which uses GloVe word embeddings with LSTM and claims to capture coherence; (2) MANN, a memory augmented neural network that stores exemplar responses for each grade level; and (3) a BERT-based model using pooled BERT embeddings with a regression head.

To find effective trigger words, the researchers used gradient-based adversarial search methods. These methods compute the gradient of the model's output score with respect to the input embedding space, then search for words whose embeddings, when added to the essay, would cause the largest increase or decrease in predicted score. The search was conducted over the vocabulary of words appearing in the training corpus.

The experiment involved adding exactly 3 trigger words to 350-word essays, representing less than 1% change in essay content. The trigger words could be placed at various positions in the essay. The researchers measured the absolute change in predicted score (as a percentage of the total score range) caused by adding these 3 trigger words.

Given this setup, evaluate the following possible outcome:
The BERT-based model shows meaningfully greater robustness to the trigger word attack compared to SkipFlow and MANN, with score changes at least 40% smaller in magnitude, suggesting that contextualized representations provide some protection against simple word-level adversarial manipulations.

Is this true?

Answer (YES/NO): NO